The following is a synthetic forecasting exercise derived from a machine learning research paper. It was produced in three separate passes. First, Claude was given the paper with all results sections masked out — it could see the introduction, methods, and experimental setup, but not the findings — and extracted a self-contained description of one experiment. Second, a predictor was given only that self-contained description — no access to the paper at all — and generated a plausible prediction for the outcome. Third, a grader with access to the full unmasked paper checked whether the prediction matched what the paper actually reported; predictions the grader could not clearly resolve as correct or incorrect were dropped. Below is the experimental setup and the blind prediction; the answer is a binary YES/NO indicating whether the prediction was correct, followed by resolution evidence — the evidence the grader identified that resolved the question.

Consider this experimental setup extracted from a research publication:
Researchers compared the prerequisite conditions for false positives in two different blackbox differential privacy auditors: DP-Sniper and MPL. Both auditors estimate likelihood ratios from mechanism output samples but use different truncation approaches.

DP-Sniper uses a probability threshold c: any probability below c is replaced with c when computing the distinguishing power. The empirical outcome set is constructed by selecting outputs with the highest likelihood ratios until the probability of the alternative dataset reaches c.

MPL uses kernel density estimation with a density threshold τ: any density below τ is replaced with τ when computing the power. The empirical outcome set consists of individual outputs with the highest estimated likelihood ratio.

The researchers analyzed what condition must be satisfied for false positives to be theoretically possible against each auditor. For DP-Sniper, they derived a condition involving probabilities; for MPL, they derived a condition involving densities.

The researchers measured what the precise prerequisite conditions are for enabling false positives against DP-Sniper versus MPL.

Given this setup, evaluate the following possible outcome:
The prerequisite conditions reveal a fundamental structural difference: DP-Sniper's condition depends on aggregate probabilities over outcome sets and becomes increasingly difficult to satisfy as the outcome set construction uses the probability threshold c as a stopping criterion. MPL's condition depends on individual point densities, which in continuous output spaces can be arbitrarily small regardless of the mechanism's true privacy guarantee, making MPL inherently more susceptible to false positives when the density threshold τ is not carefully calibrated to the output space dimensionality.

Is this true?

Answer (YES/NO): NO